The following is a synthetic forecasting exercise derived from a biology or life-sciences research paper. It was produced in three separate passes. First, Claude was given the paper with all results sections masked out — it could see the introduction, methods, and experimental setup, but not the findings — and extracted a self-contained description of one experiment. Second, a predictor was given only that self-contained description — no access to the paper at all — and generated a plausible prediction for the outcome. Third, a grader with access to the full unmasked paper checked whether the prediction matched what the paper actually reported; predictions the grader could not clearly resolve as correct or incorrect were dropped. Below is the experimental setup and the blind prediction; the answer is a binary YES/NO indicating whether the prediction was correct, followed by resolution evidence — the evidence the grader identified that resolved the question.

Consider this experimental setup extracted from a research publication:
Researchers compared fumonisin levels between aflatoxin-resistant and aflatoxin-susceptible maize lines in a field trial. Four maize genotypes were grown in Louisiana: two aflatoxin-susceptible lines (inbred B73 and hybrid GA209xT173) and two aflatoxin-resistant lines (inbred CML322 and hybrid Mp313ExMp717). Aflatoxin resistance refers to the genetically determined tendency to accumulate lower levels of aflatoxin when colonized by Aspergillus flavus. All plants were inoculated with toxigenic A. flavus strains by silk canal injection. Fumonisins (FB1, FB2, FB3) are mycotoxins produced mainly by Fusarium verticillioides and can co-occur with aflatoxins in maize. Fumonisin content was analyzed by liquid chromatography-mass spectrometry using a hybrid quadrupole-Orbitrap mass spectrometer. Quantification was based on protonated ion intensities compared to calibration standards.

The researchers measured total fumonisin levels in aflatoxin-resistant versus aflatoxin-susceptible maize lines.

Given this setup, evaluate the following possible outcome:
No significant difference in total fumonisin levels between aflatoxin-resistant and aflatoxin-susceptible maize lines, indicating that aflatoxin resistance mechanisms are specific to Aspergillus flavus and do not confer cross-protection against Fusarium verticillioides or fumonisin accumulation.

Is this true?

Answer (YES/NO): NO